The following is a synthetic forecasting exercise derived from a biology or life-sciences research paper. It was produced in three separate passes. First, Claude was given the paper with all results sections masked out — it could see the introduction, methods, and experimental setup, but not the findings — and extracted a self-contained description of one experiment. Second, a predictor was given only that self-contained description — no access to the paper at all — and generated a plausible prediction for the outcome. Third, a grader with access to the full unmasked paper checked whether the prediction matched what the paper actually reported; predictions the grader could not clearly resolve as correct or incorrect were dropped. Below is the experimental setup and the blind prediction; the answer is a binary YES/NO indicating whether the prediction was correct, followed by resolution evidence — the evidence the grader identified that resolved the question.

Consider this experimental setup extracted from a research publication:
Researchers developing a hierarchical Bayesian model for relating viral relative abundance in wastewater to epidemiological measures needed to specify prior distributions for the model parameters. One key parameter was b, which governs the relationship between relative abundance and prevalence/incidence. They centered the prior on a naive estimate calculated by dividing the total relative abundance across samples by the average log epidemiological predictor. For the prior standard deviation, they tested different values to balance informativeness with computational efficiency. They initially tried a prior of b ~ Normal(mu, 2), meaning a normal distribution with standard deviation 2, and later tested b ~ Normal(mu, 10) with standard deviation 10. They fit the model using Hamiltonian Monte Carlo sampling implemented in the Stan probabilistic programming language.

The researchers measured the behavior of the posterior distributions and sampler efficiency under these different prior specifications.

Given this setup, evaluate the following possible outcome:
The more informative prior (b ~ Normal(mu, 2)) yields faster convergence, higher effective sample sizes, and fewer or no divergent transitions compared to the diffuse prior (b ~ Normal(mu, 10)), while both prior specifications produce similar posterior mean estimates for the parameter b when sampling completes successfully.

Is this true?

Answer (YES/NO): NO